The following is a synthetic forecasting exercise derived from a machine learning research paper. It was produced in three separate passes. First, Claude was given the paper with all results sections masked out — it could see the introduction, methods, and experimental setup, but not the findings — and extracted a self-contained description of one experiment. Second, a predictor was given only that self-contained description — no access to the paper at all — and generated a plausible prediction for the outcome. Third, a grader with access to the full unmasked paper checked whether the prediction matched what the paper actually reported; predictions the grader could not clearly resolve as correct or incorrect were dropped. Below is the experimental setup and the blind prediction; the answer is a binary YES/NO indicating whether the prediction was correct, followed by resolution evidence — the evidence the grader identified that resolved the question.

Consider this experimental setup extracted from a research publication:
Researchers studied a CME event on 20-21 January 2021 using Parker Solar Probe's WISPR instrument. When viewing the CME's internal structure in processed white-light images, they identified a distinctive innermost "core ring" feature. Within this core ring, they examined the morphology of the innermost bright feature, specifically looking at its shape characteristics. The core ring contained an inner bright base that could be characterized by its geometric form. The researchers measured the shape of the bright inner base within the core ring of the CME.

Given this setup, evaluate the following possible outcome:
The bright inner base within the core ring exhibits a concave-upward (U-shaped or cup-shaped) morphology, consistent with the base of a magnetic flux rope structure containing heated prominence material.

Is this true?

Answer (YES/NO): YES